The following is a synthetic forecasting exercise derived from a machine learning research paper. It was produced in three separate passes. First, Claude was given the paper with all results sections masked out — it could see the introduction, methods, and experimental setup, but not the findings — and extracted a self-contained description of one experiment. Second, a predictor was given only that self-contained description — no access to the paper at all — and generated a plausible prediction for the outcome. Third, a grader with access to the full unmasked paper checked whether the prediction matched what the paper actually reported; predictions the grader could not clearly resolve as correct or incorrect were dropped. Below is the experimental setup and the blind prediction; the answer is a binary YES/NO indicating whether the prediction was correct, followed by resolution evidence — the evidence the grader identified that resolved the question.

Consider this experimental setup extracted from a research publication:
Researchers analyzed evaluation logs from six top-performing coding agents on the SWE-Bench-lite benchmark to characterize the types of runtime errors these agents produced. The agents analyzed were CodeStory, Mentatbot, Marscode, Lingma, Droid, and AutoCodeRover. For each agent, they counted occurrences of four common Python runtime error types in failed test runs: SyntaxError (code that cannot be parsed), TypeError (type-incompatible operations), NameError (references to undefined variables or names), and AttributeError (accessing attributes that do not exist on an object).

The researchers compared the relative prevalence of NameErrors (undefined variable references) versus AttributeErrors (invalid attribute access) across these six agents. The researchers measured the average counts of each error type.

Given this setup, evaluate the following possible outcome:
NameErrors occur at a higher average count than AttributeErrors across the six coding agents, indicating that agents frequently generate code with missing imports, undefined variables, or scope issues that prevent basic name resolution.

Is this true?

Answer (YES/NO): NO